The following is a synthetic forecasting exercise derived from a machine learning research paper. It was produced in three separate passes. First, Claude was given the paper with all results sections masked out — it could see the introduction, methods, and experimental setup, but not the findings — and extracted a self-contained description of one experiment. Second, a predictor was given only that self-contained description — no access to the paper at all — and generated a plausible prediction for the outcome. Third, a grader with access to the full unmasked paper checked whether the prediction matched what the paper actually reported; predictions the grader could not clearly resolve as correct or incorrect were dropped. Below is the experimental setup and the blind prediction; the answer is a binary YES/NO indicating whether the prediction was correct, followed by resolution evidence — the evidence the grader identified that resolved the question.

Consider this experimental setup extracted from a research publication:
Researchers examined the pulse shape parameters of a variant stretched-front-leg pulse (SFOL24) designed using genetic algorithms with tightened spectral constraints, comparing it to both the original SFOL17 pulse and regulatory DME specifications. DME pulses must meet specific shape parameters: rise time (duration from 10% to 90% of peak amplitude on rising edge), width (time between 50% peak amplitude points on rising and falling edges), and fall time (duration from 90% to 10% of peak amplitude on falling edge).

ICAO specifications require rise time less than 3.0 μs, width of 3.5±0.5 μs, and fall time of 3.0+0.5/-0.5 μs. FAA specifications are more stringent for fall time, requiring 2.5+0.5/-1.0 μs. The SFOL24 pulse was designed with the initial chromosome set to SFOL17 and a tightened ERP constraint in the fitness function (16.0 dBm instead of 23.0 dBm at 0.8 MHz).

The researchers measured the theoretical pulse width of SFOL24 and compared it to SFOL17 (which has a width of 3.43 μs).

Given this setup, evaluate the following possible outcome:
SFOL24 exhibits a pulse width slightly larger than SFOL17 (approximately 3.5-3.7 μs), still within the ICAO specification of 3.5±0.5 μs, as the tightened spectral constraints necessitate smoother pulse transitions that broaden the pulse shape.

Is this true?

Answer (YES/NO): NO